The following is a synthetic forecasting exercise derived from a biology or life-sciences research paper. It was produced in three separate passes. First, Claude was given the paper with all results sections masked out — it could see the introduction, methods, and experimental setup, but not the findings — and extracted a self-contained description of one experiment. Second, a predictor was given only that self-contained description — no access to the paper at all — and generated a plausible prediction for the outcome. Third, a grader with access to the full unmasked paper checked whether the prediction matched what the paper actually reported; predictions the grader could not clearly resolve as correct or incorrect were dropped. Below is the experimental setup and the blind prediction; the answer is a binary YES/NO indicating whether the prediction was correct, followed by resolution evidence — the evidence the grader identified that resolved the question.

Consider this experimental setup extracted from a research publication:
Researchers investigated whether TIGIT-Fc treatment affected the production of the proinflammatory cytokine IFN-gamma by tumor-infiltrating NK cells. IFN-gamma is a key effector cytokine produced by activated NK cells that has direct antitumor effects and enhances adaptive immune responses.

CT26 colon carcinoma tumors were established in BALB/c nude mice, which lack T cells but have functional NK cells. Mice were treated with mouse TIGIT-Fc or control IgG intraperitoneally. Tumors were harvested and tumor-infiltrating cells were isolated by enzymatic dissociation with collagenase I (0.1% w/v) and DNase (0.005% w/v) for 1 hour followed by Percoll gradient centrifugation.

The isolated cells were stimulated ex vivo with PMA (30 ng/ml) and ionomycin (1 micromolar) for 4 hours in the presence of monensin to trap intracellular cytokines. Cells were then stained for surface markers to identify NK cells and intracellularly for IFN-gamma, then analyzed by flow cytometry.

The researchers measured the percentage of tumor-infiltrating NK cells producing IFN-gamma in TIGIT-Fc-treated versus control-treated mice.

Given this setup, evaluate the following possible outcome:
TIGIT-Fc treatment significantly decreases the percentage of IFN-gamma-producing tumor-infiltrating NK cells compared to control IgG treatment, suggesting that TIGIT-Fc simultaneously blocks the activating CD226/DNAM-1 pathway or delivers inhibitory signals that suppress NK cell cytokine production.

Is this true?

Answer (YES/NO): NO